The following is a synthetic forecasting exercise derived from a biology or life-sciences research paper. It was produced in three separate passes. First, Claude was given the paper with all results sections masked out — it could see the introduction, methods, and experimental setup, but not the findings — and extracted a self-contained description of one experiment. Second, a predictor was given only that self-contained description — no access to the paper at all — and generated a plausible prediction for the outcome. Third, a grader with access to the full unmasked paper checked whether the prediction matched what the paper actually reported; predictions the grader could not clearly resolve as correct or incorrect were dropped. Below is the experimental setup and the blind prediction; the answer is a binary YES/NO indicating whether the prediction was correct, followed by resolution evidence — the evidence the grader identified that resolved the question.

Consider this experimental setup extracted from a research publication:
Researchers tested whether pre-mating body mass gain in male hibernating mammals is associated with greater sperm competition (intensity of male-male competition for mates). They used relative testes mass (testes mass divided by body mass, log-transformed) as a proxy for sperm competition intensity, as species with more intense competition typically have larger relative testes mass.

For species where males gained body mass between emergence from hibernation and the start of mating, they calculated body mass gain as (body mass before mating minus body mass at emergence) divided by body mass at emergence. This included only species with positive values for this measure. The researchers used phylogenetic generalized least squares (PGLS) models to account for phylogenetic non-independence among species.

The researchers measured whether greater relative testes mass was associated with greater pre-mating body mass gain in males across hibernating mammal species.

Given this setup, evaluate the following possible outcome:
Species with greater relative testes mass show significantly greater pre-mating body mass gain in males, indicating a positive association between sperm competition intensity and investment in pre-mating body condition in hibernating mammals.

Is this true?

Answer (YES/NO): YES